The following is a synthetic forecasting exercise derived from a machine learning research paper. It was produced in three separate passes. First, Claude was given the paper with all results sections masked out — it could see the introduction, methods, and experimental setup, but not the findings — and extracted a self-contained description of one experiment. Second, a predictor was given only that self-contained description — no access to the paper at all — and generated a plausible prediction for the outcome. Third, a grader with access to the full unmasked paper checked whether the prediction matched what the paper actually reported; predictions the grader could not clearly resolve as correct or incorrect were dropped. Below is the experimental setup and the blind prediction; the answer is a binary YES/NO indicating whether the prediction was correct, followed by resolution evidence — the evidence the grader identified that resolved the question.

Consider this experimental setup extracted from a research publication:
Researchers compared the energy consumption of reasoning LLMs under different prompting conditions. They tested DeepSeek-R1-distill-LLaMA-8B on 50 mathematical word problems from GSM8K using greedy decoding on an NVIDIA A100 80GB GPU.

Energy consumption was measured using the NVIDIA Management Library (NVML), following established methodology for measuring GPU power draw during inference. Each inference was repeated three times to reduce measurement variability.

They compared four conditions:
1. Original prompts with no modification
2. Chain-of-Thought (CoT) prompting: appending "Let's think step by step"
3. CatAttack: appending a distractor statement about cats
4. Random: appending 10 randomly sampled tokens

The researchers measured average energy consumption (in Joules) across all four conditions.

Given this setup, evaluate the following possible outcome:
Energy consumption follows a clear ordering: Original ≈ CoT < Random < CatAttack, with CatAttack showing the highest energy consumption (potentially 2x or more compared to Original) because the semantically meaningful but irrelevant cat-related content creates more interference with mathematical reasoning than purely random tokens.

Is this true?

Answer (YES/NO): NO